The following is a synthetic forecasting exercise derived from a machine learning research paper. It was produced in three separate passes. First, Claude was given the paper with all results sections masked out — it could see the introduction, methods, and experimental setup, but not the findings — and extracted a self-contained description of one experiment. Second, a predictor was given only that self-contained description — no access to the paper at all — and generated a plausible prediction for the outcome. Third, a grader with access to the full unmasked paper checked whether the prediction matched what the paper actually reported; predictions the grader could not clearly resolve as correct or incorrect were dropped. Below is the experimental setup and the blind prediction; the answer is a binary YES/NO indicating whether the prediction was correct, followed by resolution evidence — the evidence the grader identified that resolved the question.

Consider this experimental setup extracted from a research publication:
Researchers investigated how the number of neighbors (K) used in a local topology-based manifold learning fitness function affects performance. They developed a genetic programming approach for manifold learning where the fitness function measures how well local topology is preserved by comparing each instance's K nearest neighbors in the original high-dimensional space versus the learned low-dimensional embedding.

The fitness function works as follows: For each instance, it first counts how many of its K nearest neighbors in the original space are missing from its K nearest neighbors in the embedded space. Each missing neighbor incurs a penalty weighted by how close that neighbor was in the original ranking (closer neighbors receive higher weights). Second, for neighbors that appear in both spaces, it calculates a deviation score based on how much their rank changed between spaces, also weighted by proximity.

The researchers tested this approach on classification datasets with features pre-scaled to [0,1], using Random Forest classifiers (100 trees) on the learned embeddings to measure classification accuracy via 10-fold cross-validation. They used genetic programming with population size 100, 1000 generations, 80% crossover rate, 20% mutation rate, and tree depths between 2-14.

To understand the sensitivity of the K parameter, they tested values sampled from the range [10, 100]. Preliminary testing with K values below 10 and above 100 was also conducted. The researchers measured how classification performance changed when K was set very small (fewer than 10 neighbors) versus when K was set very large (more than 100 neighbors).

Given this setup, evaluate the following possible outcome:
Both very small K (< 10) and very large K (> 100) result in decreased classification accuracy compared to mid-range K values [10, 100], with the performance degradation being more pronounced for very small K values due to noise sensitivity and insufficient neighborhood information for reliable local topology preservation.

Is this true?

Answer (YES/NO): NO